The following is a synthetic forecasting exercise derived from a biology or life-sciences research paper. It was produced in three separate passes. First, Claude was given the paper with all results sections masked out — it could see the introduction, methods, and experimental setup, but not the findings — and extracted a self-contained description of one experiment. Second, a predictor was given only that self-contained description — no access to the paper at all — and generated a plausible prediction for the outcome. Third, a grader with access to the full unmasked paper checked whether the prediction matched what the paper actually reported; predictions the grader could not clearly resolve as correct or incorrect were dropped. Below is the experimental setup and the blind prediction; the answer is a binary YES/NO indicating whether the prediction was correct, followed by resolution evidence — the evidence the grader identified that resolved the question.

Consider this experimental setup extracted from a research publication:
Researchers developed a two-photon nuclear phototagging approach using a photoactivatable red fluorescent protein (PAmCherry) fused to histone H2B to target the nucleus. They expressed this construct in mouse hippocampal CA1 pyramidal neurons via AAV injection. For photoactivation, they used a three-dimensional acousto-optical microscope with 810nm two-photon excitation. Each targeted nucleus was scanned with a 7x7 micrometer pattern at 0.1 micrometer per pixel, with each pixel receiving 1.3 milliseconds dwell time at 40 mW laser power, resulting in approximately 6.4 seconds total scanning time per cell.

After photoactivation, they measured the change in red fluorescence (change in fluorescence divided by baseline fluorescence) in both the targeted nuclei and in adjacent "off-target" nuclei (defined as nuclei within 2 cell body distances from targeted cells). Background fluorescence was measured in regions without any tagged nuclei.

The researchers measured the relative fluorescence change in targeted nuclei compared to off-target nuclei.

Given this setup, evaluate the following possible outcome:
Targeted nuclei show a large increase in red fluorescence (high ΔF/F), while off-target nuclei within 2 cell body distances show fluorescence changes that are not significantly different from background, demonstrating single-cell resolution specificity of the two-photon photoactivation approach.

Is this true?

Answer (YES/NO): NO